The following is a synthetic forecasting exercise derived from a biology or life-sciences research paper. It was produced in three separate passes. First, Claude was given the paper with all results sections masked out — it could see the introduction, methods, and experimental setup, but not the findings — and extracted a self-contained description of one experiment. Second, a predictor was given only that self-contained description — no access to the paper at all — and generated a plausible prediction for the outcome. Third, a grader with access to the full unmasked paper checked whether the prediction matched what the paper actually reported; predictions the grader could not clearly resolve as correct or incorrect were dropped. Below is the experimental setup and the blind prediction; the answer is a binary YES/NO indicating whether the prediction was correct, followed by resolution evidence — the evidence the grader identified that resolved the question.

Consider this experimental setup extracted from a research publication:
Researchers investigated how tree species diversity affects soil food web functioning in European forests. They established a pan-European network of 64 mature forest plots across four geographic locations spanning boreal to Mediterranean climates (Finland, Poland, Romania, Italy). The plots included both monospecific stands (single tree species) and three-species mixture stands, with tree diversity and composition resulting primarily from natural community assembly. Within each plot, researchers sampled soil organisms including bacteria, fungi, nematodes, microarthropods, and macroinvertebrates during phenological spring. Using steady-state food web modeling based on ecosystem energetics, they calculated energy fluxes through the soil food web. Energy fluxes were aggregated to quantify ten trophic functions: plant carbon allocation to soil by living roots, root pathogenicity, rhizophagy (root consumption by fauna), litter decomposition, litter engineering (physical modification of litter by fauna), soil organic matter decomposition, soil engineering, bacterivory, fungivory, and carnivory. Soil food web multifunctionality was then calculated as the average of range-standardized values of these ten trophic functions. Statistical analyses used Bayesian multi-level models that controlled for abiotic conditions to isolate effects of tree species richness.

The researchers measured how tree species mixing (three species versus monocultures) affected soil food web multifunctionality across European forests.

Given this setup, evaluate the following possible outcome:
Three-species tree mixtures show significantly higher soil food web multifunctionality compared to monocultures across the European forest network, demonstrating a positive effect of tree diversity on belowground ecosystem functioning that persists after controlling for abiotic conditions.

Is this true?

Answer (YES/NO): NO